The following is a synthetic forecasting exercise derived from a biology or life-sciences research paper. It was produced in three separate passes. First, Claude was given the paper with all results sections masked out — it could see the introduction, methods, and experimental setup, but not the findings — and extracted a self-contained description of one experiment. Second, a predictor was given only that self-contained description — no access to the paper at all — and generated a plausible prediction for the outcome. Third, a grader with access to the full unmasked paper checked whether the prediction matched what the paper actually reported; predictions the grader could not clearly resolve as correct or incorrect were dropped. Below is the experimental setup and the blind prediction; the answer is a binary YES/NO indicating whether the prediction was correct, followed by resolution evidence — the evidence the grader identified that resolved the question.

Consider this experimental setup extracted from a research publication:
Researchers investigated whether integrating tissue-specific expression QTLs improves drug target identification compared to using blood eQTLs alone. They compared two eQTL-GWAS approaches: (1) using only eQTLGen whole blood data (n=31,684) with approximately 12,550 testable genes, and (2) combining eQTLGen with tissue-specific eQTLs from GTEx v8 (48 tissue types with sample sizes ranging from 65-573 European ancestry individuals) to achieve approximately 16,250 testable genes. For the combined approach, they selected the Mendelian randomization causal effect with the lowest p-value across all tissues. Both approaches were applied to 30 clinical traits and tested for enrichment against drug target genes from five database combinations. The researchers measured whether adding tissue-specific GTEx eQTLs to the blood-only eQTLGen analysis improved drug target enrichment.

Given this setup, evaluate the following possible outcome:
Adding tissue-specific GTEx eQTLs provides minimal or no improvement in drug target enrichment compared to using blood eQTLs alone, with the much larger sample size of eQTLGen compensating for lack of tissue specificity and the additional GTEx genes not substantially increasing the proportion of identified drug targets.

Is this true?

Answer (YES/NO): NO